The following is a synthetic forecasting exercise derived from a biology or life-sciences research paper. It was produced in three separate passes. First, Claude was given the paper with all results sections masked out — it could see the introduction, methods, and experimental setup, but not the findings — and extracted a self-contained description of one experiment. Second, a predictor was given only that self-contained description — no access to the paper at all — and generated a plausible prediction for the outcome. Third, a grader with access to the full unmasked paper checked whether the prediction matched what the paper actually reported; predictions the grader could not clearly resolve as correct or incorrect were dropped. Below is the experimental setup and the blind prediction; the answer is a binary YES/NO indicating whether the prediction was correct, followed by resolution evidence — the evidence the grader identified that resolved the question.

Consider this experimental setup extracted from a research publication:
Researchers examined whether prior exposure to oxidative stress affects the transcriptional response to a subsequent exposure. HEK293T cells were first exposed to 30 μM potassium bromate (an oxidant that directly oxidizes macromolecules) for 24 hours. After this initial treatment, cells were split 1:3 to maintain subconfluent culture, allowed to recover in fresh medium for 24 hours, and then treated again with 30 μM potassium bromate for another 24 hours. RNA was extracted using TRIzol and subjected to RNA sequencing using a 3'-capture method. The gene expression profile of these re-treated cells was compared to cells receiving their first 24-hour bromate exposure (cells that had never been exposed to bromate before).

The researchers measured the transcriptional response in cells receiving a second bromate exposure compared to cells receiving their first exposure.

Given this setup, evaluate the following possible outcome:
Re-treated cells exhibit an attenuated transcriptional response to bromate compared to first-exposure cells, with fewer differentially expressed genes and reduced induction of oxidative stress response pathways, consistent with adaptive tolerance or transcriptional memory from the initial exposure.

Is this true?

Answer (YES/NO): YES